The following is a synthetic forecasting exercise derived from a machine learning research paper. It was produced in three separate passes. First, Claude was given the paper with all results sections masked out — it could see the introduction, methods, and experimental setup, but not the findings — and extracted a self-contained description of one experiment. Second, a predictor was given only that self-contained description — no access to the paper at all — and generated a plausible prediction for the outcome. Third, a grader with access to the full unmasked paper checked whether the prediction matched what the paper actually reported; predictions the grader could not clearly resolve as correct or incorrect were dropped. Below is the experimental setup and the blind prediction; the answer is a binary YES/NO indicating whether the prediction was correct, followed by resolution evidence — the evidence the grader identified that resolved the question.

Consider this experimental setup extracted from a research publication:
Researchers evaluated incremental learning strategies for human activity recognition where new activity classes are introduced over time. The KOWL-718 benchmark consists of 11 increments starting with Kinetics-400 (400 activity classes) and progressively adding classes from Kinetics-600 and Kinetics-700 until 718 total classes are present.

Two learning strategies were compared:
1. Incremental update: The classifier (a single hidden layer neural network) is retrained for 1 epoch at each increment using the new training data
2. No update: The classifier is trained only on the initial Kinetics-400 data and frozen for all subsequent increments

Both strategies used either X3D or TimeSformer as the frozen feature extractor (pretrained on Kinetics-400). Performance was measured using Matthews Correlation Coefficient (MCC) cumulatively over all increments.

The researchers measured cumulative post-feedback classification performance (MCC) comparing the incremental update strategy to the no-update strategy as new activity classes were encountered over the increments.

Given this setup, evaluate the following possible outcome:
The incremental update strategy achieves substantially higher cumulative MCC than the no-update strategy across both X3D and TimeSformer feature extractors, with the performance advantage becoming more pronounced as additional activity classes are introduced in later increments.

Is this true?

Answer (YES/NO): NO